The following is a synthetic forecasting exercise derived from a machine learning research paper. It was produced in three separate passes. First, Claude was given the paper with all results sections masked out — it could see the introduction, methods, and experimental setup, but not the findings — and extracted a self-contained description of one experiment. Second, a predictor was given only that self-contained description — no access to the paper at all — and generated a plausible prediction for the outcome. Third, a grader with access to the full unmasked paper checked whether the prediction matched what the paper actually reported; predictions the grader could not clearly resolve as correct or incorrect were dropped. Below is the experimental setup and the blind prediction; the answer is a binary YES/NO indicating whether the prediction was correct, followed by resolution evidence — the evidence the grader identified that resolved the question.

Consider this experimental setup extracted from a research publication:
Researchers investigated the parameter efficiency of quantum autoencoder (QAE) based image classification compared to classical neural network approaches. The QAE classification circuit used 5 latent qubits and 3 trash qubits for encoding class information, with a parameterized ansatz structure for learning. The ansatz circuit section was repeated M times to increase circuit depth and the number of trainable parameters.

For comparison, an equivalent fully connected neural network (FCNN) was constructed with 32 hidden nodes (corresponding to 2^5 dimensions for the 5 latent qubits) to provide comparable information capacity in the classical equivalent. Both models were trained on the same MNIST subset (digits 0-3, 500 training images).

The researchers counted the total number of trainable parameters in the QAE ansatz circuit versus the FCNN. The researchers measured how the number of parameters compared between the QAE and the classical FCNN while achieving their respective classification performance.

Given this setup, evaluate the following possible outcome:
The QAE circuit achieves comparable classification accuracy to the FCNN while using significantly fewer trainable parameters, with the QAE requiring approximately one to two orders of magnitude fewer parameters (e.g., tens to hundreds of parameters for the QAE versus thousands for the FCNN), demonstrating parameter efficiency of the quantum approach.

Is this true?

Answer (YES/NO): YES